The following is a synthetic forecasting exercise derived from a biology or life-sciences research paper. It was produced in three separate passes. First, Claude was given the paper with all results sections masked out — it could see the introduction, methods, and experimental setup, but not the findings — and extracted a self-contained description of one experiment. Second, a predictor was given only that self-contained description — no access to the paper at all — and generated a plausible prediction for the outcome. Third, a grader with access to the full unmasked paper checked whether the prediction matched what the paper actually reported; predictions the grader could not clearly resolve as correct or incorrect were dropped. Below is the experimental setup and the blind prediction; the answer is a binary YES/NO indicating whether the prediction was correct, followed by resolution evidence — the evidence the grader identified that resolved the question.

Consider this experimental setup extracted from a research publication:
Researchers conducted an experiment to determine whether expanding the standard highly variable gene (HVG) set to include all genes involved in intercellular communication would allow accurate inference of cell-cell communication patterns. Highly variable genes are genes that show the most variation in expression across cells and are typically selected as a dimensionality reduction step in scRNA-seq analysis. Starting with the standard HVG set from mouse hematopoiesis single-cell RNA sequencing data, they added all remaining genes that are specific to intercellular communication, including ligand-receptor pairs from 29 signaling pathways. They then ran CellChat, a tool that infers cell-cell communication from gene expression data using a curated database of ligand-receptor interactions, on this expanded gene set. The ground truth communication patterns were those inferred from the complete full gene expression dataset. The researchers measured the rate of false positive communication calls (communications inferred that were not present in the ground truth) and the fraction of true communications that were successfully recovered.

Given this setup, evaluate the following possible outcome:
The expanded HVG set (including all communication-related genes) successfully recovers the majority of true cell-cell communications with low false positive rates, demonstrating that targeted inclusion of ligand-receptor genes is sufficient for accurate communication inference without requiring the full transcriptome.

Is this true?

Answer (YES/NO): NO